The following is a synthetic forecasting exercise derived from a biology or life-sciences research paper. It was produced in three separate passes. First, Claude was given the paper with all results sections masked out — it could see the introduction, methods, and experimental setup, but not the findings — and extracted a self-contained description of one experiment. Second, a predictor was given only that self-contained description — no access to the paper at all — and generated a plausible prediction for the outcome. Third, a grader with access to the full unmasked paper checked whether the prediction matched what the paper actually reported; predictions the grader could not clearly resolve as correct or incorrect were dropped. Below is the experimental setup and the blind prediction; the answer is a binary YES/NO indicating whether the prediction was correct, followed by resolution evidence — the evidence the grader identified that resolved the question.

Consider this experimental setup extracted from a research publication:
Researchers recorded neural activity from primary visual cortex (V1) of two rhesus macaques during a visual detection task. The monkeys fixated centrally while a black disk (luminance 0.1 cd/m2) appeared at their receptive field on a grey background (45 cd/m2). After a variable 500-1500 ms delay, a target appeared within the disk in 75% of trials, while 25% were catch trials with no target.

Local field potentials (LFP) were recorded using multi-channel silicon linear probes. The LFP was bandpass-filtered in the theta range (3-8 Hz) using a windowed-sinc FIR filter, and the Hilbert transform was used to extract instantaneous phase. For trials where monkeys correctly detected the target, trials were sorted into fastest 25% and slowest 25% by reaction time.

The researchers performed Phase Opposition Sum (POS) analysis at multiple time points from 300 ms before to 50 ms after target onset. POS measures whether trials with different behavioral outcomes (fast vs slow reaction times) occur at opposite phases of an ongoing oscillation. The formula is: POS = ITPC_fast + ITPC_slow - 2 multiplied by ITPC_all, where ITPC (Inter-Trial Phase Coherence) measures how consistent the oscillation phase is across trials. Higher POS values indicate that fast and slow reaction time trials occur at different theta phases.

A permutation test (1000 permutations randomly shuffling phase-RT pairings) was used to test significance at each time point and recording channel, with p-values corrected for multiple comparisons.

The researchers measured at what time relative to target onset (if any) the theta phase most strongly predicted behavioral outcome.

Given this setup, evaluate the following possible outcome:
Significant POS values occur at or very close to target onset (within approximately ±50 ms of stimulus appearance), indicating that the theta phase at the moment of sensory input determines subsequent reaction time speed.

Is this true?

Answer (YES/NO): NO